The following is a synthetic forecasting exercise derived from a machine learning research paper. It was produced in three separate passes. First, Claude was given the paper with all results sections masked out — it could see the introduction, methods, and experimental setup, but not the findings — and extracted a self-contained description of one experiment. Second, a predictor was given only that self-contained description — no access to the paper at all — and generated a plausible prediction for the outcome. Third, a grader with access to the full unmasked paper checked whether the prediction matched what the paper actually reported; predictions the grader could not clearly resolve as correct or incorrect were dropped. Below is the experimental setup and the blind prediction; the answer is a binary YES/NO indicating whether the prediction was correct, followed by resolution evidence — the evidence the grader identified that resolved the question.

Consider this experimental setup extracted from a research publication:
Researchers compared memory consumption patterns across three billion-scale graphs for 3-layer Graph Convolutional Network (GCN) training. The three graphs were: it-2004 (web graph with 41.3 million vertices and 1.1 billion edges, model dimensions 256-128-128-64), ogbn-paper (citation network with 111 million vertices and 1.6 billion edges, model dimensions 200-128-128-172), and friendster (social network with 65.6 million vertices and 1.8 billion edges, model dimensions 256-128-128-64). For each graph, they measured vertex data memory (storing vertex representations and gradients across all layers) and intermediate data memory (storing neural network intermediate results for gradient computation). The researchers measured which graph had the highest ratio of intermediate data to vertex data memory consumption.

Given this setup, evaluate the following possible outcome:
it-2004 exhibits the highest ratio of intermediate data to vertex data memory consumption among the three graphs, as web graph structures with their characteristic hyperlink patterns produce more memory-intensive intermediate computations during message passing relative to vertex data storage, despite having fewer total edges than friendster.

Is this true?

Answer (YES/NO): NO